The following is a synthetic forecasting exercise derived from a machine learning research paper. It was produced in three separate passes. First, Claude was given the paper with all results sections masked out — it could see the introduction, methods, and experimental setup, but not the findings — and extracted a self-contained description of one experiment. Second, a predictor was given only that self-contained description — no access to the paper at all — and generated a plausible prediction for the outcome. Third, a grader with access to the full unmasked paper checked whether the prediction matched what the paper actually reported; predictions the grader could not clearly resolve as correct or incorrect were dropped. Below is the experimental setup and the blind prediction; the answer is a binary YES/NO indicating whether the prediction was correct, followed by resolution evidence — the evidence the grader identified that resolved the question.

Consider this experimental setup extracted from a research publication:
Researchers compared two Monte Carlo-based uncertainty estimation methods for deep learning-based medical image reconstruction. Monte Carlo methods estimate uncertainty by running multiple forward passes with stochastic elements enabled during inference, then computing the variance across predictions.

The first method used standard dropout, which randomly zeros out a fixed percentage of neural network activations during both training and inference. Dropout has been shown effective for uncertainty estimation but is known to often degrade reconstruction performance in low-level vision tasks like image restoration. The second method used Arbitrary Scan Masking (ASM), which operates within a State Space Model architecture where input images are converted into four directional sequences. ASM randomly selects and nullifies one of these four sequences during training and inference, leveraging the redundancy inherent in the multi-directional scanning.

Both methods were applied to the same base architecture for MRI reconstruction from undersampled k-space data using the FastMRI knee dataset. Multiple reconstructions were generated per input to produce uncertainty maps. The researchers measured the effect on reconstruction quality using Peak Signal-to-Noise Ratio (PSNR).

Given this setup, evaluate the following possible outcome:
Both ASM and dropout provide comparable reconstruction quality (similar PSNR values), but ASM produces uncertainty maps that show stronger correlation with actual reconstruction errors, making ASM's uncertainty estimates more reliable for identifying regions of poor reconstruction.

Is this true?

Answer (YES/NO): NO